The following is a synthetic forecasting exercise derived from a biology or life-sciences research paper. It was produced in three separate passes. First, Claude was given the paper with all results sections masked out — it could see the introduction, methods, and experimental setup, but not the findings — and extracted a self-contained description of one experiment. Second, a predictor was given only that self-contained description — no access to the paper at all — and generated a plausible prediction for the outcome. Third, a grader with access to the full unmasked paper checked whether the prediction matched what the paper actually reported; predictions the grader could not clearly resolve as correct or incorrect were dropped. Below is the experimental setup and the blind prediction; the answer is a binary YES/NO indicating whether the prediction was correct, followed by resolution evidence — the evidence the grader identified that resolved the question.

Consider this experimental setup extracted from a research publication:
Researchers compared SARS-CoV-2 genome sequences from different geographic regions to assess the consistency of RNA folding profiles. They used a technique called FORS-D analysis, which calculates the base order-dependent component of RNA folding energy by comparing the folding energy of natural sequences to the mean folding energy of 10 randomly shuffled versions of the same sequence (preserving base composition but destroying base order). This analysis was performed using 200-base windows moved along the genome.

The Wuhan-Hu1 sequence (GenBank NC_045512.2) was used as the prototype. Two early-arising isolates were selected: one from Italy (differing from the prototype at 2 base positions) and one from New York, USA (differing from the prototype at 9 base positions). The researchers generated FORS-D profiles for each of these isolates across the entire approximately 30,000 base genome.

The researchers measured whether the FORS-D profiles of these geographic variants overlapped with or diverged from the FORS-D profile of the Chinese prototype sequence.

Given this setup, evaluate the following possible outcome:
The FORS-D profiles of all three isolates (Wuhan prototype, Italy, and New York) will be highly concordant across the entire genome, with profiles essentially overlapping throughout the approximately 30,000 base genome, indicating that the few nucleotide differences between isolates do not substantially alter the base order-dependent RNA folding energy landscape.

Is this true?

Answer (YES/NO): YES